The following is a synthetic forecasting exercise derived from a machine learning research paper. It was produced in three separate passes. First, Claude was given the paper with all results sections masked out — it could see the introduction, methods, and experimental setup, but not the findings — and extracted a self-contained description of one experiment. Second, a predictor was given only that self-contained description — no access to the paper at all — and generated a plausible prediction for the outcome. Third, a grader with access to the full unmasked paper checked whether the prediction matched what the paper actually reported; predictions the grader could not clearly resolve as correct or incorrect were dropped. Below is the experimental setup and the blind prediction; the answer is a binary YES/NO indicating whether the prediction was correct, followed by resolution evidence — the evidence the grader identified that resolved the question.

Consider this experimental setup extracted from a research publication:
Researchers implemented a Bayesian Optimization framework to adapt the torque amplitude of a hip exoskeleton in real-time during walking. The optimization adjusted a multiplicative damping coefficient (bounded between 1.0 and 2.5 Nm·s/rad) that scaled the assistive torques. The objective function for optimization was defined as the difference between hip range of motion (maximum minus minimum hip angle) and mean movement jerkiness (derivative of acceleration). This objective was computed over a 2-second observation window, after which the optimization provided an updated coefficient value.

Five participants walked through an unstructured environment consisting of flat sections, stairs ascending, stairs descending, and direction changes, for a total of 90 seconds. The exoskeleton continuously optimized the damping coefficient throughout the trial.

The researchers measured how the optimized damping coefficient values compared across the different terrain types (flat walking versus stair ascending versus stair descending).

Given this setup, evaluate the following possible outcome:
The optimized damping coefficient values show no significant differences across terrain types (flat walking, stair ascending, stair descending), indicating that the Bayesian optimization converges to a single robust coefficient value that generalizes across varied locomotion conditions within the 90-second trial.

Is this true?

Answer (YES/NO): NO